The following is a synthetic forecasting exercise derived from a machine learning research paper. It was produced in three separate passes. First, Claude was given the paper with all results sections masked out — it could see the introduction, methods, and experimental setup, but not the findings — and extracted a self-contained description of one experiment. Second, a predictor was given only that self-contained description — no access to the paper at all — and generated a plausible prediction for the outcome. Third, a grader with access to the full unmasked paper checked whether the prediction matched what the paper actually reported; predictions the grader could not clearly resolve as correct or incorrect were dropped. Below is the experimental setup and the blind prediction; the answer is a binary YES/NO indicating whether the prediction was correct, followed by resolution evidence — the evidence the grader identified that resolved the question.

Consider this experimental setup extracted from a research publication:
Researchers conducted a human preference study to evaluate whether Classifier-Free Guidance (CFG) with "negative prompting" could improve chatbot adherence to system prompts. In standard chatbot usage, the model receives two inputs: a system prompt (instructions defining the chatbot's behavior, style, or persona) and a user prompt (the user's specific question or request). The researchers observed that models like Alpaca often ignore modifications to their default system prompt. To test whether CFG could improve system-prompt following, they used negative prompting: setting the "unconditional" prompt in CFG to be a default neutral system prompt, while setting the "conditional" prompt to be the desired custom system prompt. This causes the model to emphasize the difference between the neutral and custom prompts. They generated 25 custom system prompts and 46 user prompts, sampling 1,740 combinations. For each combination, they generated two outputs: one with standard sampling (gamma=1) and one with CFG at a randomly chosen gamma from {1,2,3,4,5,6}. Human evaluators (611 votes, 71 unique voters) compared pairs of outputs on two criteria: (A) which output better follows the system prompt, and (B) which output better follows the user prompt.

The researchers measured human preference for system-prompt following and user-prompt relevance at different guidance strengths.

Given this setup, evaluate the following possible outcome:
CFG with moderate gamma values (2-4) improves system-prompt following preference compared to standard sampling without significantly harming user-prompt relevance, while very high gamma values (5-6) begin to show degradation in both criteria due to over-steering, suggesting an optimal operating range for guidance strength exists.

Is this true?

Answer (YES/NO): NO